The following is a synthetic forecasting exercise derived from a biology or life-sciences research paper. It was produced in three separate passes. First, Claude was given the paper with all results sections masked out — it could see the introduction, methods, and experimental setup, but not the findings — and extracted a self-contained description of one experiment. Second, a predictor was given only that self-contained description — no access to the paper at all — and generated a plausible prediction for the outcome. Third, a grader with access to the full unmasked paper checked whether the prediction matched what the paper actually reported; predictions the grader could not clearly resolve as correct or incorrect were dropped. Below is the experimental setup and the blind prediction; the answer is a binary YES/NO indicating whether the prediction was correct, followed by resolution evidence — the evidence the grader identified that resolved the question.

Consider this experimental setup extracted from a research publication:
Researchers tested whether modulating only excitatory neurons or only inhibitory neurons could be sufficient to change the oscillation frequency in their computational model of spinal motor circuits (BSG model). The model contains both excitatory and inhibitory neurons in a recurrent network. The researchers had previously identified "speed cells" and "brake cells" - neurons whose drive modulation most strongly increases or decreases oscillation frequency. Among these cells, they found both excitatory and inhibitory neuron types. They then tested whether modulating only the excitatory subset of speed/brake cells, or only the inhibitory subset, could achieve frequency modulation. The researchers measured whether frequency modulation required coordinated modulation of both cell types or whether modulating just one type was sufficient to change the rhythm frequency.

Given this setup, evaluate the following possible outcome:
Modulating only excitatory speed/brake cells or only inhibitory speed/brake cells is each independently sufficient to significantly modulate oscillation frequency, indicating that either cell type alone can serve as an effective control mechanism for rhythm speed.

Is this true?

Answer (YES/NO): YES